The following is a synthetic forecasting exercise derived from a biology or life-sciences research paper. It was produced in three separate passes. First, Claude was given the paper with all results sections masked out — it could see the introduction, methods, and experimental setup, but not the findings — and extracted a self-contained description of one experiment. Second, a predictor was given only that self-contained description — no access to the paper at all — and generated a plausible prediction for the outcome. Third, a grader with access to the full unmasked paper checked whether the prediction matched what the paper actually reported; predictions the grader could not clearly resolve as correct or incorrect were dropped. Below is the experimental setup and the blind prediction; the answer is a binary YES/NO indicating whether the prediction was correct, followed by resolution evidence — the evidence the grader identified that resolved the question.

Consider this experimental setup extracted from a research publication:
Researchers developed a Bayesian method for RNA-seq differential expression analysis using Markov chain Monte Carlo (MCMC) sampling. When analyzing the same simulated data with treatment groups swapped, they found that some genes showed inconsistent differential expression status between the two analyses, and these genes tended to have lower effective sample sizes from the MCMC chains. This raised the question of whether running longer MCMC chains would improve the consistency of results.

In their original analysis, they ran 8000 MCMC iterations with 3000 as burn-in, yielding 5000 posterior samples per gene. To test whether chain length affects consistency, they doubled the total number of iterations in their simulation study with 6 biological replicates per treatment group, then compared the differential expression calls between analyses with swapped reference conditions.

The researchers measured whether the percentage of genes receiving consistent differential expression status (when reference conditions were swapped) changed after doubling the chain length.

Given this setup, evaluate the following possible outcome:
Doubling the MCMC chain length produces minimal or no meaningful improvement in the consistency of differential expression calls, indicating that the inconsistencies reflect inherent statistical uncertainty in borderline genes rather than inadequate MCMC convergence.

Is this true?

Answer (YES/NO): NO